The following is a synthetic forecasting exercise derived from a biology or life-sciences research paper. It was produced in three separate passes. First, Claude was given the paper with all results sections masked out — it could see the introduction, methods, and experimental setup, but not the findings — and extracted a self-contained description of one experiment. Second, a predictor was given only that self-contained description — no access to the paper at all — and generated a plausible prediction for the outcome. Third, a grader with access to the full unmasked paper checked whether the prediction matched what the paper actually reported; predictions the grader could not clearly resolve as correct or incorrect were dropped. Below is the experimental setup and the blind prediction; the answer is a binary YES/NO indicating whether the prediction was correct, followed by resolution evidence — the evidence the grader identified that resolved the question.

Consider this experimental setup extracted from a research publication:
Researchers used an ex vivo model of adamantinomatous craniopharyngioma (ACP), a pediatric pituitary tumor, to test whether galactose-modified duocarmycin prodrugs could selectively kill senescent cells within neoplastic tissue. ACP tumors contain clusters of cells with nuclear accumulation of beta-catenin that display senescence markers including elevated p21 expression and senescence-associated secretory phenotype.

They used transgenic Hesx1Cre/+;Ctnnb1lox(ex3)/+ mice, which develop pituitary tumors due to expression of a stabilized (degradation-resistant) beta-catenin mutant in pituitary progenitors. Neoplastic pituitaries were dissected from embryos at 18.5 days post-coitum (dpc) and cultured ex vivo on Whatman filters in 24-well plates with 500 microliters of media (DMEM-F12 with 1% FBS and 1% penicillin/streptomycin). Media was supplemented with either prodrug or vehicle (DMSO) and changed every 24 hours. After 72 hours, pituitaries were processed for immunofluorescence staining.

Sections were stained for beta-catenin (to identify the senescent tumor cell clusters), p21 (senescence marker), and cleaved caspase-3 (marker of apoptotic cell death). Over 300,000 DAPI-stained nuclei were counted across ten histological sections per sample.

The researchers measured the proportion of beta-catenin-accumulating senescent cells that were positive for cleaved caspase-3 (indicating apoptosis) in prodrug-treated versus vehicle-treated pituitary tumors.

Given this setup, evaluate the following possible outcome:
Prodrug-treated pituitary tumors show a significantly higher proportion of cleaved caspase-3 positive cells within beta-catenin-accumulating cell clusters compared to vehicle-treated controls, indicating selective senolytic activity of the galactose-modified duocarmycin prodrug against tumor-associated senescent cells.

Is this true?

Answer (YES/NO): YES